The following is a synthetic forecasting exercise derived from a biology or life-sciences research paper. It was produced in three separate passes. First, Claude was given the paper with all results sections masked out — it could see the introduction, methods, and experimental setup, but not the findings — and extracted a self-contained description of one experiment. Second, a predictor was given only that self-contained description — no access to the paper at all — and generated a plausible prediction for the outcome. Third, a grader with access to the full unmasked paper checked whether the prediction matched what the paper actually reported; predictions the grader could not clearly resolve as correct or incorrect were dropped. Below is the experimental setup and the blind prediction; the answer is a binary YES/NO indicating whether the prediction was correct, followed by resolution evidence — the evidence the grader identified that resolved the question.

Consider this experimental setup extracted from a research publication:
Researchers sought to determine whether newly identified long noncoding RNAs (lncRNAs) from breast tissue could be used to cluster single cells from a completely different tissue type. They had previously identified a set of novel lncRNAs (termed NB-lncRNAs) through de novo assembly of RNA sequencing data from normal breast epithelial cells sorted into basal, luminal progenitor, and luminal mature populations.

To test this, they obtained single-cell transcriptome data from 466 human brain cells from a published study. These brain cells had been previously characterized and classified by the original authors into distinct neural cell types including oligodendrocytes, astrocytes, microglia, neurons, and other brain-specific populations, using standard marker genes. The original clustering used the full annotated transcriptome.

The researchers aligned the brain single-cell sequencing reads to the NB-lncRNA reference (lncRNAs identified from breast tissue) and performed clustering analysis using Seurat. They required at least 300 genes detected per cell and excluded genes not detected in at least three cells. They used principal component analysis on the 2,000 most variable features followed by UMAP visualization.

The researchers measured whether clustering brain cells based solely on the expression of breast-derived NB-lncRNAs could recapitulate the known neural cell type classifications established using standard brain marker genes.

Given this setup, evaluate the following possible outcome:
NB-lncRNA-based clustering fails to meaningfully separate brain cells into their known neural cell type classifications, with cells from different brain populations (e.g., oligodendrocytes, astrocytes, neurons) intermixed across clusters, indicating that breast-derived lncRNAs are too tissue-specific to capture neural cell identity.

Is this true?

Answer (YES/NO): YES